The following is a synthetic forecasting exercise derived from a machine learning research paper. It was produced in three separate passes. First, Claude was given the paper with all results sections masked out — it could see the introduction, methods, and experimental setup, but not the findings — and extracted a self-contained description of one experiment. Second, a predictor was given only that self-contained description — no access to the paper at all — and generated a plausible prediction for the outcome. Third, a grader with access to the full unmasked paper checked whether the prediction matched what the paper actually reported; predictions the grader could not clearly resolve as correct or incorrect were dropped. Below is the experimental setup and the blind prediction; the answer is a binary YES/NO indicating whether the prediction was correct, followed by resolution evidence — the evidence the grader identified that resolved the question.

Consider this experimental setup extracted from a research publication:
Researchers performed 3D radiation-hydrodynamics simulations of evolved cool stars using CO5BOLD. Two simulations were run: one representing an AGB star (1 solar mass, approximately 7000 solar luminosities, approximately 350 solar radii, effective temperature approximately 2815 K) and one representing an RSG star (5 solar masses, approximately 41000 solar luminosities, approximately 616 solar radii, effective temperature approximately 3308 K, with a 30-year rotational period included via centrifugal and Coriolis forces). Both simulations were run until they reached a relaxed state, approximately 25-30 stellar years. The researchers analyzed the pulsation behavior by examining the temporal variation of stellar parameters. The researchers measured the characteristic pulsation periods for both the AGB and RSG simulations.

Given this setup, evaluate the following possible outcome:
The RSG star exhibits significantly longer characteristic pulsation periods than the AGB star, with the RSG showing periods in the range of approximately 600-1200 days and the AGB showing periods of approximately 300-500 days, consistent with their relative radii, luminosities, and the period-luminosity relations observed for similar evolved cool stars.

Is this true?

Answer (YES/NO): NO